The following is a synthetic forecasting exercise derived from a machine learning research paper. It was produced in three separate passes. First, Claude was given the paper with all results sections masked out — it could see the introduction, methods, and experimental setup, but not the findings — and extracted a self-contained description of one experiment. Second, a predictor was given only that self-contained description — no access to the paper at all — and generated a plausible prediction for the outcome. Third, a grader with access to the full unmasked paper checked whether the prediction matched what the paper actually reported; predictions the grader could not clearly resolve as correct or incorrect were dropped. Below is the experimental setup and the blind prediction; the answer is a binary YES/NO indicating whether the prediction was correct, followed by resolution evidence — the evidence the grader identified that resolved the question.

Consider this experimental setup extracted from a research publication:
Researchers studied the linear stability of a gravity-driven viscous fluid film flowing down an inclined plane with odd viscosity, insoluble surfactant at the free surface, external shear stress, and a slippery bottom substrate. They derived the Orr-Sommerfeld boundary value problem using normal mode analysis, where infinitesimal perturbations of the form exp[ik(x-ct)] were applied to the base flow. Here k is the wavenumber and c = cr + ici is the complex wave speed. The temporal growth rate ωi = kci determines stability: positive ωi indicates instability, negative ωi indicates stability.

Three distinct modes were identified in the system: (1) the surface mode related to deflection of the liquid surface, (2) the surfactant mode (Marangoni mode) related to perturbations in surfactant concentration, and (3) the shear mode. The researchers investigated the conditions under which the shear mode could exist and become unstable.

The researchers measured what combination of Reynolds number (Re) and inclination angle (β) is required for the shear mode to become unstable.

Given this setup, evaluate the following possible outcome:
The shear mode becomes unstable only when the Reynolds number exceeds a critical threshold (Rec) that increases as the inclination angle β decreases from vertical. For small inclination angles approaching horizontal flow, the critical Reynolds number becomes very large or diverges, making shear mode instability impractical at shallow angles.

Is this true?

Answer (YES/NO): NO